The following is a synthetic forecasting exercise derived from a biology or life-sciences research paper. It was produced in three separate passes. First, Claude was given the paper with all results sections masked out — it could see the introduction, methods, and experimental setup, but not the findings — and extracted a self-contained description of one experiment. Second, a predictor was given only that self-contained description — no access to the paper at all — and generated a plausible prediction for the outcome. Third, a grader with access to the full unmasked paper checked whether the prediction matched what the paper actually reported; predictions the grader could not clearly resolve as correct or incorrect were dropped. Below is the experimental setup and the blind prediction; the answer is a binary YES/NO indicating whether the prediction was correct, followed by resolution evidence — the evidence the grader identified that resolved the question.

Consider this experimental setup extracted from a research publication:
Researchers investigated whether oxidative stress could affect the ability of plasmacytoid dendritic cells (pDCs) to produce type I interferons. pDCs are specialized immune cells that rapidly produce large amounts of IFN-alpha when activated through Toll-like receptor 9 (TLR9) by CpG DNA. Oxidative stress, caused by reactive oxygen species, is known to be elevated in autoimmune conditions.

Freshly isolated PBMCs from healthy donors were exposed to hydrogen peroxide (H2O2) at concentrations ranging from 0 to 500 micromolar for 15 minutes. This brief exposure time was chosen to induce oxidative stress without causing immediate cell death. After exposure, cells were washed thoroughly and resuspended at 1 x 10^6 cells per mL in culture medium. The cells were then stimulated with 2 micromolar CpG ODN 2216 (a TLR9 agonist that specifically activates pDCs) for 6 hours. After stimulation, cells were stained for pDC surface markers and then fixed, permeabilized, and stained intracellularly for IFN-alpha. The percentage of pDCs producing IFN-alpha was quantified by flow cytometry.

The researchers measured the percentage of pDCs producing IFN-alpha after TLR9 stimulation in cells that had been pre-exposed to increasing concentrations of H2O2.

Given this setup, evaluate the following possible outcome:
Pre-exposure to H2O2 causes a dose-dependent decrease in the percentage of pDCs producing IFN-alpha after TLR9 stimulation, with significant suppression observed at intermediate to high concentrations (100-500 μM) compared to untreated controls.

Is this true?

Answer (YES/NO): NO